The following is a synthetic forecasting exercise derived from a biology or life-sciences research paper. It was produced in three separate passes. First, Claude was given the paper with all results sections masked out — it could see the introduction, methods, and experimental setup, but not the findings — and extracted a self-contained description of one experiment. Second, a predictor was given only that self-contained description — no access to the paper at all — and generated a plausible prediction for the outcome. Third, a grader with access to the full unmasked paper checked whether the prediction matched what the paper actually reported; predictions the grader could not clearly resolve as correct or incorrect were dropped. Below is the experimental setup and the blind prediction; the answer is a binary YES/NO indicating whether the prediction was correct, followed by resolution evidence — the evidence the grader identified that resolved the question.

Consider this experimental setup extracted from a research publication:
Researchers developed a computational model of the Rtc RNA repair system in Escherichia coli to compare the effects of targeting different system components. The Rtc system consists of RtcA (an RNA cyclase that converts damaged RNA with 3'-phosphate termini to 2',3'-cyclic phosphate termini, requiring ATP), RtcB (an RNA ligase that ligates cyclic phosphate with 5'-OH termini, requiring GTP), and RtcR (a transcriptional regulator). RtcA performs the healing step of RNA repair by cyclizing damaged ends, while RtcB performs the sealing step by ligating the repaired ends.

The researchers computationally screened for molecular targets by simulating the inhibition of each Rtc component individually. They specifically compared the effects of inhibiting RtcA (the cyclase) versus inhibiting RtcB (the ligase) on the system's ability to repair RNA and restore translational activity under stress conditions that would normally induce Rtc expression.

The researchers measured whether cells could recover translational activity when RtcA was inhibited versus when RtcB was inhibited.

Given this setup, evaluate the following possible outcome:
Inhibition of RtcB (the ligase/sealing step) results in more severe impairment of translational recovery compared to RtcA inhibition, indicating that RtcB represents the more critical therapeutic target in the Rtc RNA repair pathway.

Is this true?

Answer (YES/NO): YES